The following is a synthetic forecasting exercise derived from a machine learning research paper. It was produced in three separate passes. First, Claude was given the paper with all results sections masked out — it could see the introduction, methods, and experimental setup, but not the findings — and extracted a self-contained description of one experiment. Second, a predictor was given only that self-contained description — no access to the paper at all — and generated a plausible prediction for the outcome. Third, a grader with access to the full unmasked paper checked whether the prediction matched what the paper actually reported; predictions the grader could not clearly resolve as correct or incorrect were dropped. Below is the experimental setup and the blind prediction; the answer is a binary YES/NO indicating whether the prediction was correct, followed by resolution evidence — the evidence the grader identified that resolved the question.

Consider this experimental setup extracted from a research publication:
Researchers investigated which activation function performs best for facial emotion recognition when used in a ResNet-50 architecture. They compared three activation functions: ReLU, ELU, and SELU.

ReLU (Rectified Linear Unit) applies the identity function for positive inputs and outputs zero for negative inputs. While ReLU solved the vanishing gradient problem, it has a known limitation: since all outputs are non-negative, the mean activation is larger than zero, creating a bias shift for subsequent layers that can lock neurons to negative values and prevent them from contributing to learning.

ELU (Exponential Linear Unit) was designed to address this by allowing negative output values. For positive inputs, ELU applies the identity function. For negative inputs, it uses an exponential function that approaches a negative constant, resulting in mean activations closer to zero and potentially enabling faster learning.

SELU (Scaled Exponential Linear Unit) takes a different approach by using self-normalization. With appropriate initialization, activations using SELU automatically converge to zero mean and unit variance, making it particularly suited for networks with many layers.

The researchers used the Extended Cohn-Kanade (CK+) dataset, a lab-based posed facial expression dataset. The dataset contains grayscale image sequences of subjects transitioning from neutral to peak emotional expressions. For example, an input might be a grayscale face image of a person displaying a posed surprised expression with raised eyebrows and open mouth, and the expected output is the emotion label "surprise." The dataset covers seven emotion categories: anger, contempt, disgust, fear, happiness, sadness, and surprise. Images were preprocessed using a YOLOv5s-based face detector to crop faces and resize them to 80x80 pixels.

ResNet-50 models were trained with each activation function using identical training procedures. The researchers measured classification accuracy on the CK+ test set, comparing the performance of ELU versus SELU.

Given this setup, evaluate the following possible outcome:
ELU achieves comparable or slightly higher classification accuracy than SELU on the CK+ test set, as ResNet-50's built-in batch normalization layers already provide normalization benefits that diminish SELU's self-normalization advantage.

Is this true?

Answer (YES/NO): YES